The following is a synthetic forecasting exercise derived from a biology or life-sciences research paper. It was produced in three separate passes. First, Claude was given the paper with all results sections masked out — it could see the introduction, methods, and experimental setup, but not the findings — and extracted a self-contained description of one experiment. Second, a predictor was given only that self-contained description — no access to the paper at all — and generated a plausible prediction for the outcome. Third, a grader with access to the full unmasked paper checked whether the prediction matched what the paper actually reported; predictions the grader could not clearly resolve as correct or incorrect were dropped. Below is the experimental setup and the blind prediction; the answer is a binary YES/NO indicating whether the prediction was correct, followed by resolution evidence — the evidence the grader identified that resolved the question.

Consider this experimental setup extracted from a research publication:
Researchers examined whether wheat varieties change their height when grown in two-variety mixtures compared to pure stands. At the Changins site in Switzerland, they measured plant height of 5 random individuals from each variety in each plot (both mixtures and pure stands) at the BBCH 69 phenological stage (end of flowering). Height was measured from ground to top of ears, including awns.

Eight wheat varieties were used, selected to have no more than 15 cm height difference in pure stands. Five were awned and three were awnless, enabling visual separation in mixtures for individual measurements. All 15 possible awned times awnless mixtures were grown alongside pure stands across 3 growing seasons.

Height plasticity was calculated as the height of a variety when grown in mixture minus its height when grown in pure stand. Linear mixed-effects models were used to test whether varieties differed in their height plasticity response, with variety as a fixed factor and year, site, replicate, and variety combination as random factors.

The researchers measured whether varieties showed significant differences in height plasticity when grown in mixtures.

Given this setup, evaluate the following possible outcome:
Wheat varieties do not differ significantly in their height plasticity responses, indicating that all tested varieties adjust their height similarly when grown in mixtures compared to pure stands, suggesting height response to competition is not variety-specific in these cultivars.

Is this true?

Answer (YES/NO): NO